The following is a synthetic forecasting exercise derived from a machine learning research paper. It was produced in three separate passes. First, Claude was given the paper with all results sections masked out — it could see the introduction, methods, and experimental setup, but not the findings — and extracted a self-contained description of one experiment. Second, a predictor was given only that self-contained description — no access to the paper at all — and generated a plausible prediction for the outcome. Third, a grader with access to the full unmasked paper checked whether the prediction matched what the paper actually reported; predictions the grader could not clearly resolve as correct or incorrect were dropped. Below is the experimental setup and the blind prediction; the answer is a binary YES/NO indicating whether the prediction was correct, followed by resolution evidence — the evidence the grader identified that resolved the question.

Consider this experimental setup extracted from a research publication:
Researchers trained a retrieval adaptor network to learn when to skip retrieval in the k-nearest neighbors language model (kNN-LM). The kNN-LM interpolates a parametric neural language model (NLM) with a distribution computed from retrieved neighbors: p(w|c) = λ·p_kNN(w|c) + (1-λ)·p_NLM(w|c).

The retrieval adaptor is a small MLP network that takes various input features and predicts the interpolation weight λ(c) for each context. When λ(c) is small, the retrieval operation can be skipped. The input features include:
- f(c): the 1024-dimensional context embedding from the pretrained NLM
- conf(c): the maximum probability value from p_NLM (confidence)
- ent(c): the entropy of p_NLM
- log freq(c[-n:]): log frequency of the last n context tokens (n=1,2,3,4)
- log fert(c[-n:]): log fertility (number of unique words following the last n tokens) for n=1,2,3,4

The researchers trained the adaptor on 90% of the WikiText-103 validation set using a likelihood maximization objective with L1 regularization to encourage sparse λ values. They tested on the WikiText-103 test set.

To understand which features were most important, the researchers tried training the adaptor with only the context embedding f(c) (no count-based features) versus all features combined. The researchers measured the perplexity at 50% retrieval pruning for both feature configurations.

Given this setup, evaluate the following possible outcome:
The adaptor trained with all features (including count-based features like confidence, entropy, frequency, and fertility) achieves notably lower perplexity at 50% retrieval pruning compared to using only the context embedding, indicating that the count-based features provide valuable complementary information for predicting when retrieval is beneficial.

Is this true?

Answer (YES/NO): YES